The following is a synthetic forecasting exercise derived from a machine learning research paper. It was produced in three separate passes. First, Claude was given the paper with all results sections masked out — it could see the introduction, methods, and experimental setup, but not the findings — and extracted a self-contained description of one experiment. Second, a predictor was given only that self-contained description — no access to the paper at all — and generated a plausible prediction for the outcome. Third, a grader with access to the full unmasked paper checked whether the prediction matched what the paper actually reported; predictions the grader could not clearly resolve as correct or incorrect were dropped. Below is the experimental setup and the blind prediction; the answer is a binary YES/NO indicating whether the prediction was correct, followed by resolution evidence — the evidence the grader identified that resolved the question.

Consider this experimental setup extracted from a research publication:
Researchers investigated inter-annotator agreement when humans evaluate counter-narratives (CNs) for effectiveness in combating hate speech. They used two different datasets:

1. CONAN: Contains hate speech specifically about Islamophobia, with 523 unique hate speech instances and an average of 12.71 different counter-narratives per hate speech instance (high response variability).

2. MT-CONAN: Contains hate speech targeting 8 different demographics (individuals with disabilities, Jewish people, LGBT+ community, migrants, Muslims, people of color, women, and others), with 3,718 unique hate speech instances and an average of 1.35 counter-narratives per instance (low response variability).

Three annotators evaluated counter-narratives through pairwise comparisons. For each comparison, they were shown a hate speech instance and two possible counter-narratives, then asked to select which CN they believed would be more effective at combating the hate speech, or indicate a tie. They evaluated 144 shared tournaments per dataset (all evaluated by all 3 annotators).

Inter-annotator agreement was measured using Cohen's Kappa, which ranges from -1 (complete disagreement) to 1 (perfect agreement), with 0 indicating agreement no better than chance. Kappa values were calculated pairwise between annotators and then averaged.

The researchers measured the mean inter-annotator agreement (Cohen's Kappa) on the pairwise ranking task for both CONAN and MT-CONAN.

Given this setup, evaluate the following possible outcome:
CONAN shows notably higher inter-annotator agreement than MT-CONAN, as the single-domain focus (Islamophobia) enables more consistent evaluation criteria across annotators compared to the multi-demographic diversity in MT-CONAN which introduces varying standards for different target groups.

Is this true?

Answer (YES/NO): NO